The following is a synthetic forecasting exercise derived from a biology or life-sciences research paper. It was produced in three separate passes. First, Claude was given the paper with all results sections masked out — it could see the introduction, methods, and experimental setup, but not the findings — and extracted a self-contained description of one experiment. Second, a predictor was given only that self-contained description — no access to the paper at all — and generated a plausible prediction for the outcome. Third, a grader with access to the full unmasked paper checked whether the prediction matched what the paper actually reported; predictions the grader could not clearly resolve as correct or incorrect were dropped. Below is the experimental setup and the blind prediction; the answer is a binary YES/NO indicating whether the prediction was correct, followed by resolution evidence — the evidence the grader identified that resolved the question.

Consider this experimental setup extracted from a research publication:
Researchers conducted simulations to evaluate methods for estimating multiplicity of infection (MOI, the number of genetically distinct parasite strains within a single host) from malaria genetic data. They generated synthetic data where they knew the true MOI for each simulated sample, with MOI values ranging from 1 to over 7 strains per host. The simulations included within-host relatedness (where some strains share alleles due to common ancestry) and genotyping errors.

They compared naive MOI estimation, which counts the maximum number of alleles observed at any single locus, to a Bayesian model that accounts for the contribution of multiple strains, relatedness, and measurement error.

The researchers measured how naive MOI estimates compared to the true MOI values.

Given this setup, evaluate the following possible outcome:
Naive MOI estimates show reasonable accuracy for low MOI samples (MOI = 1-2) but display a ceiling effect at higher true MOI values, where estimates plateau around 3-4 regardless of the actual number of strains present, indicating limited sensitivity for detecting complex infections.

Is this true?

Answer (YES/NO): NO